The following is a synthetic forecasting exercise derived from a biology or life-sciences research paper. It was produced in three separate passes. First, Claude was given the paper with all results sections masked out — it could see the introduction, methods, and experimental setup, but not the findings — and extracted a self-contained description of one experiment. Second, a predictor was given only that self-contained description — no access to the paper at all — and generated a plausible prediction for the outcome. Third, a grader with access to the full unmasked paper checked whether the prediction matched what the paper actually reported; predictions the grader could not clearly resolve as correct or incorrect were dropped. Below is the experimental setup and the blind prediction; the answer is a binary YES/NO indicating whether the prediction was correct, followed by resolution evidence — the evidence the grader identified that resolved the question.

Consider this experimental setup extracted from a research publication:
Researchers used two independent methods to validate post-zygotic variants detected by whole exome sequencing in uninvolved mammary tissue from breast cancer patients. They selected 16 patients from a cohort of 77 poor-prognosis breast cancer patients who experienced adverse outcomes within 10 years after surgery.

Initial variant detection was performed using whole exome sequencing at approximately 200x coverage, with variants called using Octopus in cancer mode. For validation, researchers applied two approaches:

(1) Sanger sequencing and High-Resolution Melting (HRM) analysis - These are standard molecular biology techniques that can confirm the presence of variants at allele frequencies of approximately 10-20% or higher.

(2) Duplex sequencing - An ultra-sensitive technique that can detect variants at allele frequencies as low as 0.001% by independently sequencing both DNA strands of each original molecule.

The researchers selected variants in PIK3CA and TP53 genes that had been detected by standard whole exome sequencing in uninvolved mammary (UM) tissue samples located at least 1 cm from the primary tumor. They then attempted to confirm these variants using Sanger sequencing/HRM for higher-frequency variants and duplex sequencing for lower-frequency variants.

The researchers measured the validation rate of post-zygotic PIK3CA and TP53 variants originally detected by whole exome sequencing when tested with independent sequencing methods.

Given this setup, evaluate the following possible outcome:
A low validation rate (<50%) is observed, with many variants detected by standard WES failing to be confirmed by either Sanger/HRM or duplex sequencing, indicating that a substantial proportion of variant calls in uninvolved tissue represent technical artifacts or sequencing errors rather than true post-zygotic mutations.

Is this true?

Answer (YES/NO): NO